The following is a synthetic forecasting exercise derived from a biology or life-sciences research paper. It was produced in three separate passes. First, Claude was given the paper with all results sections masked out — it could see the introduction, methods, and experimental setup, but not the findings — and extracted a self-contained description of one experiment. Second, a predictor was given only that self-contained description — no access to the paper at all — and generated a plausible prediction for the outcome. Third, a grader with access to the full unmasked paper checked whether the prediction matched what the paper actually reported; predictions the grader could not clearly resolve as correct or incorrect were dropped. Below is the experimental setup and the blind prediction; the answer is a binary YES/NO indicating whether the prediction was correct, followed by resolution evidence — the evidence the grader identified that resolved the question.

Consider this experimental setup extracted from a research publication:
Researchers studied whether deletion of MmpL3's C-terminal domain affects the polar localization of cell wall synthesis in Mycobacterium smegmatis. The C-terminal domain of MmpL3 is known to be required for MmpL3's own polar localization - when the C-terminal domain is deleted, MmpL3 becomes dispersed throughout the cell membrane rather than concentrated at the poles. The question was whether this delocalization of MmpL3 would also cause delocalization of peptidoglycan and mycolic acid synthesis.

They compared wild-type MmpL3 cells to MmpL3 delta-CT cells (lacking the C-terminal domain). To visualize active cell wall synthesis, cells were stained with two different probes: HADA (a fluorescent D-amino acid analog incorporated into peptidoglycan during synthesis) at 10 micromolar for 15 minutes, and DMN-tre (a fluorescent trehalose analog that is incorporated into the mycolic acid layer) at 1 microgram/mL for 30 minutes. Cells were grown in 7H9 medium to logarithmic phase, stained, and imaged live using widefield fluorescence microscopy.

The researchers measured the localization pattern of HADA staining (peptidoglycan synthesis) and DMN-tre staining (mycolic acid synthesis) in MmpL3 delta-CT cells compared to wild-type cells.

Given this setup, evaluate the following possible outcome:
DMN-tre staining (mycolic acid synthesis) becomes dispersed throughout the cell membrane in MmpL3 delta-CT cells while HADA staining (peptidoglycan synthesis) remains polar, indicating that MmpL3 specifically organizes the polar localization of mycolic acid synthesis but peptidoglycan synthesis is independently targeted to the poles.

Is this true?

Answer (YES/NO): NO